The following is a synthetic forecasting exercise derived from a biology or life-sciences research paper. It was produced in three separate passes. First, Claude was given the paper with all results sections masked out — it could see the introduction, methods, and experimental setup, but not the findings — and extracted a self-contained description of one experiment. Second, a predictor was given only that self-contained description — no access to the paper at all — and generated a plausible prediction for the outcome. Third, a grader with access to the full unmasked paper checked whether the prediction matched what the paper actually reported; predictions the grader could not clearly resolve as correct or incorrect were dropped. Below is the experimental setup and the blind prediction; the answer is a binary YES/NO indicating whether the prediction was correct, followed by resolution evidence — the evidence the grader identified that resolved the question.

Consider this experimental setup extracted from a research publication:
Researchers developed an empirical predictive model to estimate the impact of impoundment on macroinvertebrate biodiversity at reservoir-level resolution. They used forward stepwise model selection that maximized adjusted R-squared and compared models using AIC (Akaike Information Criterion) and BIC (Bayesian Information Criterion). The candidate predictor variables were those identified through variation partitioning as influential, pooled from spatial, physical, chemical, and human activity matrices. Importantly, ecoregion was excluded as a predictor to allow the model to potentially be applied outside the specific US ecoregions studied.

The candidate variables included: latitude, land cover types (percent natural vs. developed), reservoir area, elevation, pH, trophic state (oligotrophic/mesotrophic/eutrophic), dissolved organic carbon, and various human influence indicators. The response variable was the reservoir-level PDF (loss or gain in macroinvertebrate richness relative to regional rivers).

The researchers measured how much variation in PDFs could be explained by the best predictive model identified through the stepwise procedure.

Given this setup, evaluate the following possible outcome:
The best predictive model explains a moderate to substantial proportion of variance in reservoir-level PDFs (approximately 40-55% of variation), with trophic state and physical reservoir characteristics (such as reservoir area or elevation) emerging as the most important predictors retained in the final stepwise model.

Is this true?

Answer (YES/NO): YES